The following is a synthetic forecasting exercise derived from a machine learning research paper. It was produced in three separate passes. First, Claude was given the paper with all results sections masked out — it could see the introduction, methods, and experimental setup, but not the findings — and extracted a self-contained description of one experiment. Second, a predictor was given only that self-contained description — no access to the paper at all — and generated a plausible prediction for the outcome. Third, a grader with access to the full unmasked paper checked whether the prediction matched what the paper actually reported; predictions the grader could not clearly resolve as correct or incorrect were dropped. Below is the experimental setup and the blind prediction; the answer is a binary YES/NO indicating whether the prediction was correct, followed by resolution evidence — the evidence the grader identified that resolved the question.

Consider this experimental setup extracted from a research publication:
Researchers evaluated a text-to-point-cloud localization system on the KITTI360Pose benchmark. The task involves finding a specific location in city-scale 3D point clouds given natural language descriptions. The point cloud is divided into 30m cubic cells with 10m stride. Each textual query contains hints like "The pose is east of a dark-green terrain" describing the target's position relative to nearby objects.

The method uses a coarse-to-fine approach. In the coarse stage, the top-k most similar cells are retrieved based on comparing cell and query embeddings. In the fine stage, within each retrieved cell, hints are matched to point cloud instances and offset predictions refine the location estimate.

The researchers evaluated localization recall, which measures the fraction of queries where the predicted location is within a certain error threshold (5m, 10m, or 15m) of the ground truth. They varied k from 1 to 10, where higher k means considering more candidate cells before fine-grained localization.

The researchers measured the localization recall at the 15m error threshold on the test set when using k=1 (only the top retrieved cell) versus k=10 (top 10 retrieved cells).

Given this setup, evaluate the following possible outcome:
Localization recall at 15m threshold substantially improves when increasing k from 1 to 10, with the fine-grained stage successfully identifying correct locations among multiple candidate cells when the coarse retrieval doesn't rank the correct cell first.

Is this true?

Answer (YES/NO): YES